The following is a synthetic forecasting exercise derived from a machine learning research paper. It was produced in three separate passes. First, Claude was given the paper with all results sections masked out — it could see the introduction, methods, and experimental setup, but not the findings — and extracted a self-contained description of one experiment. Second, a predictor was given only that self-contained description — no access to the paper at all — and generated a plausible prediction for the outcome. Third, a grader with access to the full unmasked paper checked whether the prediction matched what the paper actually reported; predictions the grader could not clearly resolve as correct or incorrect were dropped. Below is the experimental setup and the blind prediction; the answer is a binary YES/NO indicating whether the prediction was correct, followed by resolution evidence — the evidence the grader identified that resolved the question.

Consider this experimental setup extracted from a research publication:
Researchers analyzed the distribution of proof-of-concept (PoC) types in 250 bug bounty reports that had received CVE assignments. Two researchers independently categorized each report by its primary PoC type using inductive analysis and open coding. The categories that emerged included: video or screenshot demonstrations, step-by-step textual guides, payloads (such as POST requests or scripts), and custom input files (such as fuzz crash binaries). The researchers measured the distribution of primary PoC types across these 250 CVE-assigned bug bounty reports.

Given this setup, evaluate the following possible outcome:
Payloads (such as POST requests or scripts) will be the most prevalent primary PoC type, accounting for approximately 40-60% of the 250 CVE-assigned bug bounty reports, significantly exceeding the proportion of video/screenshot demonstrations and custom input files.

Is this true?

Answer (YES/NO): NO